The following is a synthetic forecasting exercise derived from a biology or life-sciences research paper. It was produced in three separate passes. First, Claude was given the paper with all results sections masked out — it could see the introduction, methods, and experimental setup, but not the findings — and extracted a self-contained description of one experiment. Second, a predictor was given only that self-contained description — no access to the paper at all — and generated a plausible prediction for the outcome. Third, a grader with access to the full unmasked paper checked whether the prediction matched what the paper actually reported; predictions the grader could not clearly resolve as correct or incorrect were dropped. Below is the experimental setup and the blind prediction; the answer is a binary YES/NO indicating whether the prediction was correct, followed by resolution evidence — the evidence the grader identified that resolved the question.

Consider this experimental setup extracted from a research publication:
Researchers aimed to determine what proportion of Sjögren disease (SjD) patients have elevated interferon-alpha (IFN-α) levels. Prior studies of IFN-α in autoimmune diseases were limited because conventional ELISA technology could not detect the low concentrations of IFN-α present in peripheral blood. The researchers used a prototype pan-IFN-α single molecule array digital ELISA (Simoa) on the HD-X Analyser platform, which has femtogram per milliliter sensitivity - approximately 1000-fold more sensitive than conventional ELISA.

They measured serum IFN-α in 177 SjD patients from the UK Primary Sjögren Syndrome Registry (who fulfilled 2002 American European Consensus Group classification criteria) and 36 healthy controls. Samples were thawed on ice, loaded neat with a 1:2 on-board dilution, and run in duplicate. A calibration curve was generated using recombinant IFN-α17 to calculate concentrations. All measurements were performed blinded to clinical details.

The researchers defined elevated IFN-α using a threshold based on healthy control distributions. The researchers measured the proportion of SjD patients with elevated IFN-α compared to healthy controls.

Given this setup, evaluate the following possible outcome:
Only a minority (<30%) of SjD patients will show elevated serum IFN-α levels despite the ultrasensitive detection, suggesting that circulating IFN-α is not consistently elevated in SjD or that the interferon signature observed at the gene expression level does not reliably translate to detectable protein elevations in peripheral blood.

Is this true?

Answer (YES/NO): NO